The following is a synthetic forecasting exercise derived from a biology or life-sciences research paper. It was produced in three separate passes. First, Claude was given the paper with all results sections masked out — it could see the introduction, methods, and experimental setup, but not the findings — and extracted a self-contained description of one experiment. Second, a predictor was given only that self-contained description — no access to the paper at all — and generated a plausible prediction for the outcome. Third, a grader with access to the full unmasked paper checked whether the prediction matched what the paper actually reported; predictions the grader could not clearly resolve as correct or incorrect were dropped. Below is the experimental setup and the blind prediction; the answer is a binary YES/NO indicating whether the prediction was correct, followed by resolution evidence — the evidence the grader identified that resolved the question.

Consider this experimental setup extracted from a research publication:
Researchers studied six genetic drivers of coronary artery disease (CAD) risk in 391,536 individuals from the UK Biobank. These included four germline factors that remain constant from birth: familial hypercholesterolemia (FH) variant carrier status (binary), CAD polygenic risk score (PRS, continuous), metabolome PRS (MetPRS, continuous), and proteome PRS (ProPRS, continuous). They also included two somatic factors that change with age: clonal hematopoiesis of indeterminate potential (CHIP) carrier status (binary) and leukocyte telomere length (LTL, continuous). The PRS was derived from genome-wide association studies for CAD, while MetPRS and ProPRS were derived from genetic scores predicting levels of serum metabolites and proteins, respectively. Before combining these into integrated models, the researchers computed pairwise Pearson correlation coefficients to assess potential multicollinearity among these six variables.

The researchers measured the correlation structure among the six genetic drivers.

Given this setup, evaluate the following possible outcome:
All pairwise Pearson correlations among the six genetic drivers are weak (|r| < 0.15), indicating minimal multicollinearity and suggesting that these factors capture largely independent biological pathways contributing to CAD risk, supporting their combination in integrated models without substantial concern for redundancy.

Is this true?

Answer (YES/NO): NO